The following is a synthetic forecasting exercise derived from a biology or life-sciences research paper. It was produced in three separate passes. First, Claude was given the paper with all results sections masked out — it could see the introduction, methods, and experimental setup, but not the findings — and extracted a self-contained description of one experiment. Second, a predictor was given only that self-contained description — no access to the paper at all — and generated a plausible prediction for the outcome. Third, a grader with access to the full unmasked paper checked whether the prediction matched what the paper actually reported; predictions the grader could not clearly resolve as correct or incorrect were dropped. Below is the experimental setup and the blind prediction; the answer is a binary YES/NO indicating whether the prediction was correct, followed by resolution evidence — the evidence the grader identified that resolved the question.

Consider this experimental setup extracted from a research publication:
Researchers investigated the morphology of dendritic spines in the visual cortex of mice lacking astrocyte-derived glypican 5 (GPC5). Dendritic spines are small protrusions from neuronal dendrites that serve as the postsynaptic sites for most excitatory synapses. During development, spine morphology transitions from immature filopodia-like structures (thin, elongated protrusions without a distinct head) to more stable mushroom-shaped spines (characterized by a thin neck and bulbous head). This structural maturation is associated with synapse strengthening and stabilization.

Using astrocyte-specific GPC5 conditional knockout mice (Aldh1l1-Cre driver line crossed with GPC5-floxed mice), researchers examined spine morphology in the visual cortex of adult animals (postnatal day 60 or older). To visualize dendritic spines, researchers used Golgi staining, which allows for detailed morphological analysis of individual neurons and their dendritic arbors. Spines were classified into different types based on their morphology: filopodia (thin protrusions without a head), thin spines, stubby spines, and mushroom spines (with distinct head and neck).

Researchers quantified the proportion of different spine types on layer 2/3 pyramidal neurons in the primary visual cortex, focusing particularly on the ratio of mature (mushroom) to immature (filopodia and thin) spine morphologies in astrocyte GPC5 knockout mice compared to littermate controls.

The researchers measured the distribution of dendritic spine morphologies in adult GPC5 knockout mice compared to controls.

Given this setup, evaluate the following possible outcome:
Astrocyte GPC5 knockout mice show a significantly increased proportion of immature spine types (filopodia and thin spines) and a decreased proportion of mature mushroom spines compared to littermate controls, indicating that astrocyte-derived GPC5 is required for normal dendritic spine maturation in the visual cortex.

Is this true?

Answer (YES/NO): NO